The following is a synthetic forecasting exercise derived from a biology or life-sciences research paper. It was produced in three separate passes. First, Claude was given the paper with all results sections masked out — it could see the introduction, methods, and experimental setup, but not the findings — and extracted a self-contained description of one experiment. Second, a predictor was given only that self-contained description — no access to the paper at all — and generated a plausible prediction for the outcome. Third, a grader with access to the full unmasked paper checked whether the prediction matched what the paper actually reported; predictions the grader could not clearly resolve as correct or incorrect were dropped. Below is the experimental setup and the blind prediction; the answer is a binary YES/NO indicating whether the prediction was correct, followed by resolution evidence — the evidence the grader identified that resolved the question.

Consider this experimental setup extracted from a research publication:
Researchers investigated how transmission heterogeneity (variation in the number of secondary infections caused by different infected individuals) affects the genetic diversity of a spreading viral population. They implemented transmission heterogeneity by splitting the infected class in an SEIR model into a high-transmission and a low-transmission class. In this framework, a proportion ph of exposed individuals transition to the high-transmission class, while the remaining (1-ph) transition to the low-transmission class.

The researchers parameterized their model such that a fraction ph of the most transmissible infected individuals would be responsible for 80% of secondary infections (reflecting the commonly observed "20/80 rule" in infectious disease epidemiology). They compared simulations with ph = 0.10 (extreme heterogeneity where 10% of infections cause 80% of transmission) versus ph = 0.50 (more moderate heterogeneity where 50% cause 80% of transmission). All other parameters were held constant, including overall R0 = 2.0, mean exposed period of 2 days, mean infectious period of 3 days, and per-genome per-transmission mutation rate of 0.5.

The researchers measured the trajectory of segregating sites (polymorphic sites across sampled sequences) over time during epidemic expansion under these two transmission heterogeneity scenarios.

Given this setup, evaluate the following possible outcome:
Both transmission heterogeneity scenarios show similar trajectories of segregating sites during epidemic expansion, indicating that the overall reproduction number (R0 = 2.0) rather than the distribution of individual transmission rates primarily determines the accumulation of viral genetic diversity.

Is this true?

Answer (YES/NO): NO